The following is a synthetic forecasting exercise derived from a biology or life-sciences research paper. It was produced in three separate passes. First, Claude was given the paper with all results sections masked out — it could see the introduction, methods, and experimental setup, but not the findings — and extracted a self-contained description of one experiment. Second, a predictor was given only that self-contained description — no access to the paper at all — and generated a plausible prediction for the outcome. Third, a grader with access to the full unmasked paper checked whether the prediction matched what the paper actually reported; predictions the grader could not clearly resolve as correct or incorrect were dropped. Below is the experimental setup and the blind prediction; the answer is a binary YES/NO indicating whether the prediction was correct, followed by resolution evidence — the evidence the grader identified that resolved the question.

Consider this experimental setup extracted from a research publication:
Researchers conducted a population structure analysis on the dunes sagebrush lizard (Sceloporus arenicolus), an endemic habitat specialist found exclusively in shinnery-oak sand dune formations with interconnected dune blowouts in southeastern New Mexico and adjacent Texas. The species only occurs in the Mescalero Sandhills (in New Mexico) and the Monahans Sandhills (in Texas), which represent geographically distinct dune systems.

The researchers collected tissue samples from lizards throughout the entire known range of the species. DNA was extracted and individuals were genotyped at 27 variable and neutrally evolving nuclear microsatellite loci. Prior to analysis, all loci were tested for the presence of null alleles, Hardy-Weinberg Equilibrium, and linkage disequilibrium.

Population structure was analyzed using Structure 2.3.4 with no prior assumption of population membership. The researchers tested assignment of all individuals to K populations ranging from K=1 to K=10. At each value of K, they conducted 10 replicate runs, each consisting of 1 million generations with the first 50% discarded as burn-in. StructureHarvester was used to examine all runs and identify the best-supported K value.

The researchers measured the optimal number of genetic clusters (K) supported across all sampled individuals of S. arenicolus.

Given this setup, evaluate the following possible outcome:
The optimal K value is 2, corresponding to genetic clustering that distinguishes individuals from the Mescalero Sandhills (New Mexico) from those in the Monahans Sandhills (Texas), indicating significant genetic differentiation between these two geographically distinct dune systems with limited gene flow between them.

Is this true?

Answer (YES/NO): NO